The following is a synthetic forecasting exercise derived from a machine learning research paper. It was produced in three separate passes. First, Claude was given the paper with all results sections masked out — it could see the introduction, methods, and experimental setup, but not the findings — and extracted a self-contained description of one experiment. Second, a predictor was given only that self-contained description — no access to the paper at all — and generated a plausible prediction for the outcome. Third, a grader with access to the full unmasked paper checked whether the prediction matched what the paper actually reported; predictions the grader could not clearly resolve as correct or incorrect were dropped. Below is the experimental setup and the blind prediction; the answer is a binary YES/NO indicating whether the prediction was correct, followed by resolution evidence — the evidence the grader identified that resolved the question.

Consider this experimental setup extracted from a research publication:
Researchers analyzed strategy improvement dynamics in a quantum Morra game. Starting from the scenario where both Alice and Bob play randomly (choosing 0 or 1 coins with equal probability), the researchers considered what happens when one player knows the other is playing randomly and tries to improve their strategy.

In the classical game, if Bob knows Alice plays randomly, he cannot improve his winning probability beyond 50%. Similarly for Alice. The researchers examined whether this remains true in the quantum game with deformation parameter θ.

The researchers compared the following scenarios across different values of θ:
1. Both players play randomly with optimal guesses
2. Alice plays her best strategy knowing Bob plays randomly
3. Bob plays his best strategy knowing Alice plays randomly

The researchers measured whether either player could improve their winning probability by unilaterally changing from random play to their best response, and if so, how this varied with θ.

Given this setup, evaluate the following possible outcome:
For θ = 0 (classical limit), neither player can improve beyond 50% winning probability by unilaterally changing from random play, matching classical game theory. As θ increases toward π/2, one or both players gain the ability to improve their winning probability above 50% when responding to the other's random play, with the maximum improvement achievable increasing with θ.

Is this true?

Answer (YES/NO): NO